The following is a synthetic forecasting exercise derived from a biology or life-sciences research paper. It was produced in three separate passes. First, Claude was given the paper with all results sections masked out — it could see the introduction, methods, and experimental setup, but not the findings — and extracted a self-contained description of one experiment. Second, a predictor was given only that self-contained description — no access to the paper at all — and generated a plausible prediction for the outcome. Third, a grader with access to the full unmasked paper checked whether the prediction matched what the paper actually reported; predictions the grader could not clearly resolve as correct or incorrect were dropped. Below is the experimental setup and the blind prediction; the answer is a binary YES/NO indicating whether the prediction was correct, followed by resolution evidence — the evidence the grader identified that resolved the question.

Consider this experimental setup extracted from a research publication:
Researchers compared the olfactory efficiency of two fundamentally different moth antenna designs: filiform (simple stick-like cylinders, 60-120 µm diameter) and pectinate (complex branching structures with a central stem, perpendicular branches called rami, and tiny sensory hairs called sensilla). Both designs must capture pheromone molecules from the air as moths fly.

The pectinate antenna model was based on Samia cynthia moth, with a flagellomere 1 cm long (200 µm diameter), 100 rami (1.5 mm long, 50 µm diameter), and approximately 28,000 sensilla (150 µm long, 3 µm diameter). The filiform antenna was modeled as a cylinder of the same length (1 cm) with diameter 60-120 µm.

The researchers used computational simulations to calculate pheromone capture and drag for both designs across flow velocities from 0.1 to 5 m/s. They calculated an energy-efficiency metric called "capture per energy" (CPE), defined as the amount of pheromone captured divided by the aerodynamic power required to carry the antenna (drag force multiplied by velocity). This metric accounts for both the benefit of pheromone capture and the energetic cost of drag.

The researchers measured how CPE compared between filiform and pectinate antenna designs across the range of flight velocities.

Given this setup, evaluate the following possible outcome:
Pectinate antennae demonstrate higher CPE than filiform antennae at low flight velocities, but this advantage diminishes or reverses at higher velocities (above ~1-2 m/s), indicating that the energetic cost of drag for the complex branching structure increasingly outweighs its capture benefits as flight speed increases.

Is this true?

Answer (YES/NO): NO